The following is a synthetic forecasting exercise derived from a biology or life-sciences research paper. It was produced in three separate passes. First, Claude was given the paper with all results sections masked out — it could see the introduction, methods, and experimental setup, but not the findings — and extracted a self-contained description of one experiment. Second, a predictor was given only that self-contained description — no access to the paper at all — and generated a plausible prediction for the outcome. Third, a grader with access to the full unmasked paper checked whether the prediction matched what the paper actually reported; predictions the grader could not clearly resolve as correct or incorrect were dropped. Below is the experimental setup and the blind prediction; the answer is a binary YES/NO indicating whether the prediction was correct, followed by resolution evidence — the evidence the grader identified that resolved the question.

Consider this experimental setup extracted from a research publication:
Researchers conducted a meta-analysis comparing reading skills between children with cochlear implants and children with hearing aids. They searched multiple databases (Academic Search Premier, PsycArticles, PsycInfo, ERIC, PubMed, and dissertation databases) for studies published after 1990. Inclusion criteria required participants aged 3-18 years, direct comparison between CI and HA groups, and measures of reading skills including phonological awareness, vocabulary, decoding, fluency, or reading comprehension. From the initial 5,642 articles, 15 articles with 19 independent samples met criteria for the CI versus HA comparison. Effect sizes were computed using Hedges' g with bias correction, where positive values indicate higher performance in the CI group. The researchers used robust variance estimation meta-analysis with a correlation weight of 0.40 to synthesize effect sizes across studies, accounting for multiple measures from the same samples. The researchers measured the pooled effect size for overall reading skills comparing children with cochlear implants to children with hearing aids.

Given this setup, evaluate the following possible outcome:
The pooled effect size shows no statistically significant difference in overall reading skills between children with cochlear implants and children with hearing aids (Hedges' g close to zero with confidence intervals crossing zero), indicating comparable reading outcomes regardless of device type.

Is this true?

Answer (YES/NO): YES